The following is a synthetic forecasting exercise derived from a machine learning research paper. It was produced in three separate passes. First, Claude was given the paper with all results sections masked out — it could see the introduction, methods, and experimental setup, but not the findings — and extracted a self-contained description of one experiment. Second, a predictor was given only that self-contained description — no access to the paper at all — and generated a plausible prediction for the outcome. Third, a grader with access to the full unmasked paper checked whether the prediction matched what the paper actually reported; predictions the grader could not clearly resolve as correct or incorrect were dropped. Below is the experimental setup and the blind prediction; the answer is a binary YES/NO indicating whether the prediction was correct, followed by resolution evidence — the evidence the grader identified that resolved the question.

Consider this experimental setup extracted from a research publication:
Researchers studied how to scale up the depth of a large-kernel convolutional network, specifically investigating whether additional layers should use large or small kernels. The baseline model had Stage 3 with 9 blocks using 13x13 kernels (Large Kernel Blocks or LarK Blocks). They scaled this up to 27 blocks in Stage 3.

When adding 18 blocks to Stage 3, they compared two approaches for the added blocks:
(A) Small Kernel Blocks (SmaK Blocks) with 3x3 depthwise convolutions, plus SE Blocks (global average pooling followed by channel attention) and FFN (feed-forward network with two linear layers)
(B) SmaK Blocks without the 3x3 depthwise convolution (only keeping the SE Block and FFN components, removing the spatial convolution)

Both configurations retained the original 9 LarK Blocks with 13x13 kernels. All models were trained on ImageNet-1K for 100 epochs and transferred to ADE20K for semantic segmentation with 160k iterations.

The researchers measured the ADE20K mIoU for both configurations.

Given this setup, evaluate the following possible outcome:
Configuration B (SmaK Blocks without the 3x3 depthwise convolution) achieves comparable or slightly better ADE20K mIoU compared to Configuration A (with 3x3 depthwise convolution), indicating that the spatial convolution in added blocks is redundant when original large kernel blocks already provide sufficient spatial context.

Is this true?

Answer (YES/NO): NO